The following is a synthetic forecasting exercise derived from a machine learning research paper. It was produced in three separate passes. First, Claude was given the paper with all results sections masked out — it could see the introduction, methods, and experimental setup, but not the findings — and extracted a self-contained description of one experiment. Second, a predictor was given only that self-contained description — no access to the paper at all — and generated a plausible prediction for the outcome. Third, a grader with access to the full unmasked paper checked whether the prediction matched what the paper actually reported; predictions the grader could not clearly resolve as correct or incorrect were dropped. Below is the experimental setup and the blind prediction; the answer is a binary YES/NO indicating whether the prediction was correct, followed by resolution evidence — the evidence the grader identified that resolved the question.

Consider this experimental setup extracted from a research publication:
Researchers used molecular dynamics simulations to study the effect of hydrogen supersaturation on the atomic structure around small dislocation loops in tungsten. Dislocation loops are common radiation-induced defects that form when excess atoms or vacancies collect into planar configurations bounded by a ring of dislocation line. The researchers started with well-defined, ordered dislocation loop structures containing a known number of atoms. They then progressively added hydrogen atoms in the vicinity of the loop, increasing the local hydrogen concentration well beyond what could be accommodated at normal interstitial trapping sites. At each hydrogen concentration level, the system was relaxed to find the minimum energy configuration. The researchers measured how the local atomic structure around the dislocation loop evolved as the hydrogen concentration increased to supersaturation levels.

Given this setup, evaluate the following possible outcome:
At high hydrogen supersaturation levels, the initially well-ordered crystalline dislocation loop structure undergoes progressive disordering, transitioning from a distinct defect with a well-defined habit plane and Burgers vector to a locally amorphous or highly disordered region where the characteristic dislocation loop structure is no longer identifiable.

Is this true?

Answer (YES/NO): NO